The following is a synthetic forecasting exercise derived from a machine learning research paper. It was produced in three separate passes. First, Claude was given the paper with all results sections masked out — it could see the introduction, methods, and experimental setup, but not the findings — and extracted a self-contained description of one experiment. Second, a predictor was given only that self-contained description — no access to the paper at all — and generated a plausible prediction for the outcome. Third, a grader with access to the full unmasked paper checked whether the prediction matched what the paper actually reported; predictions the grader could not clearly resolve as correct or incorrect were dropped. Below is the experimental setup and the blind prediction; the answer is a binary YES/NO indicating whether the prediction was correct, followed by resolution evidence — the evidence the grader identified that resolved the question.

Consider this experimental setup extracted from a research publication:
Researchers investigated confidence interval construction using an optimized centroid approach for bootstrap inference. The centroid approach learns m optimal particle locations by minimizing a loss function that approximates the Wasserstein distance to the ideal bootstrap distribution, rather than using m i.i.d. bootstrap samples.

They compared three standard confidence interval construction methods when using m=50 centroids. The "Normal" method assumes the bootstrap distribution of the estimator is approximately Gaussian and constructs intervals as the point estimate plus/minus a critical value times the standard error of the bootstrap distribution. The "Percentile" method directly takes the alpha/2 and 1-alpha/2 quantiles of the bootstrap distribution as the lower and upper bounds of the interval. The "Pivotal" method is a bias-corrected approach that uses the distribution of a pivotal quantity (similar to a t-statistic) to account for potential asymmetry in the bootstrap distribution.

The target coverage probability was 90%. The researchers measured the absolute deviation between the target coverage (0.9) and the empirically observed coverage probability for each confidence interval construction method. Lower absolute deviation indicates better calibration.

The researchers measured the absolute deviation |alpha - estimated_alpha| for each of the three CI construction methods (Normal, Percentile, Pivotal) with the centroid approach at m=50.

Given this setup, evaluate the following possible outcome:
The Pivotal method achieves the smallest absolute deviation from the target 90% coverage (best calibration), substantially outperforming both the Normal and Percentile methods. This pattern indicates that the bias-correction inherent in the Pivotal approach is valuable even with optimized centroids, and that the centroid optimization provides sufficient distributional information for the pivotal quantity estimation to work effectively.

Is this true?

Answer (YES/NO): NO